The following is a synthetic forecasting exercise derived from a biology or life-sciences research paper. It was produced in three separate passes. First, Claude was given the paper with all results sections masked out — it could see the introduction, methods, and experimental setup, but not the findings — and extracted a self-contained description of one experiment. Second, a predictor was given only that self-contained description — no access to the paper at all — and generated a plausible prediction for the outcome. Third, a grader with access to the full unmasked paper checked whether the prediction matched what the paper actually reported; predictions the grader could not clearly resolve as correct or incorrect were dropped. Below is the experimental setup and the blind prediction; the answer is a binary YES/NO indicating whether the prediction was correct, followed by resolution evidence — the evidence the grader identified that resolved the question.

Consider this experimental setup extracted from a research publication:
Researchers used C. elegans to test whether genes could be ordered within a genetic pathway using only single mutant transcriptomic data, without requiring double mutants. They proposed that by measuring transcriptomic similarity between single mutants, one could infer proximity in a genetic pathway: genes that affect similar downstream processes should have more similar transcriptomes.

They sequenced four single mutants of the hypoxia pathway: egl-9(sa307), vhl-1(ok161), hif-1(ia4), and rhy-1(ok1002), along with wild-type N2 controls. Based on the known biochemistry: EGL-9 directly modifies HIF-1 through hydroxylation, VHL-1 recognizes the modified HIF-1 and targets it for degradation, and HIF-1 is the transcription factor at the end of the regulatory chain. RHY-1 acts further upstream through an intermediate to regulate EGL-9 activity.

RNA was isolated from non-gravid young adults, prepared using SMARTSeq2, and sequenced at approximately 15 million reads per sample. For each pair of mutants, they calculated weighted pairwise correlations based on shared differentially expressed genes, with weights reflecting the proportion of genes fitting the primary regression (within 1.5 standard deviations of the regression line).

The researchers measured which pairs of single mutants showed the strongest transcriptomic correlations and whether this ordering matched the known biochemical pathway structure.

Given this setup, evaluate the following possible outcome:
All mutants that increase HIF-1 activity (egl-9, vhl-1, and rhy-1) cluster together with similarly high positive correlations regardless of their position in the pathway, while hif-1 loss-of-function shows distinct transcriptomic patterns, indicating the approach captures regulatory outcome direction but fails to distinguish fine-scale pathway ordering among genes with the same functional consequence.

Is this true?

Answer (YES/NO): NO